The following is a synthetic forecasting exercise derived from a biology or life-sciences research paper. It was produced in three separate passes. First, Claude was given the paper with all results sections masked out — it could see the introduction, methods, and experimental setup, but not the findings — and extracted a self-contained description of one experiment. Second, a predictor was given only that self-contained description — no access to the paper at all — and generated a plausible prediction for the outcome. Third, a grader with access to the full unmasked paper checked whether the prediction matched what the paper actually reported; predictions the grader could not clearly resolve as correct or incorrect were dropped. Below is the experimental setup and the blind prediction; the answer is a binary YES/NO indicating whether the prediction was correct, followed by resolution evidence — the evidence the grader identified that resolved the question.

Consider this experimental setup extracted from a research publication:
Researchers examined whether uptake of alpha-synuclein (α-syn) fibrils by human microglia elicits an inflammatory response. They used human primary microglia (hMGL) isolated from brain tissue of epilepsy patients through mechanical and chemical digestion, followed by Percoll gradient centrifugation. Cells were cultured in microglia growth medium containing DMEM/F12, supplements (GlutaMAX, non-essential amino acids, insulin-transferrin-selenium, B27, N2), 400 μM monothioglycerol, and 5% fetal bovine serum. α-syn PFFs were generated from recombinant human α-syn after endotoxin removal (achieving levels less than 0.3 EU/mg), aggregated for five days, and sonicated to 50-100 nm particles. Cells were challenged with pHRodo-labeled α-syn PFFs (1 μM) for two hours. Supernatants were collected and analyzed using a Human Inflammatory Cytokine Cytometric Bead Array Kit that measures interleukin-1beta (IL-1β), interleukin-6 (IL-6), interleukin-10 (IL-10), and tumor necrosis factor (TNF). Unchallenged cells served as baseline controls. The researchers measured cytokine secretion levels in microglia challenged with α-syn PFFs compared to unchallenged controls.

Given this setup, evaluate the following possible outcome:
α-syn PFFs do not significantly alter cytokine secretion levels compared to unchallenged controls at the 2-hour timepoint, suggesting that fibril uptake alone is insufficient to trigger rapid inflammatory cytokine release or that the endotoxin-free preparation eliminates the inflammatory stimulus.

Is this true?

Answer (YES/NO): NO